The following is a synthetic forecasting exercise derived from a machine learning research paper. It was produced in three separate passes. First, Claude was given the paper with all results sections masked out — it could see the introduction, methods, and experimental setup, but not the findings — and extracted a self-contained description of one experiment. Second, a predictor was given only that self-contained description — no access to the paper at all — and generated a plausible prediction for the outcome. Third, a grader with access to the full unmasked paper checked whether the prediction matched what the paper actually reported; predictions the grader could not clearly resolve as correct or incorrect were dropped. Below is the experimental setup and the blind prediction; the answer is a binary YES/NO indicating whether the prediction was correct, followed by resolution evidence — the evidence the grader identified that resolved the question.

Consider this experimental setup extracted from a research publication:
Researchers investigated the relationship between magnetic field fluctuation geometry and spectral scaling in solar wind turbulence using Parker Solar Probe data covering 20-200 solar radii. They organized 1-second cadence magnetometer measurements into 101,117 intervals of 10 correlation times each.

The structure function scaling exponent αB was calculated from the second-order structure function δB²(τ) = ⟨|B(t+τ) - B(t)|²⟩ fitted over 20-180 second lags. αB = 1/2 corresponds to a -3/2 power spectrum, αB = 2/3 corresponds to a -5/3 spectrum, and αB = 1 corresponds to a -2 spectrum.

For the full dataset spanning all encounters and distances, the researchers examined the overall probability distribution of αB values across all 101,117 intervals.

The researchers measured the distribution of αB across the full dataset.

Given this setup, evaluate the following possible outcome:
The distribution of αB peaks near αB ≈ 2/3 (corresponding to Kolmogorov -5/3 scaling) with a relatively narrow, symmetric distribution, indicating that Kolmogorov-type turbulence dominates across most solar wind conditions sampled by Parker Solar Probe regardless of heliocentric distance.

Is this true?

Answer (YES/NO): NO